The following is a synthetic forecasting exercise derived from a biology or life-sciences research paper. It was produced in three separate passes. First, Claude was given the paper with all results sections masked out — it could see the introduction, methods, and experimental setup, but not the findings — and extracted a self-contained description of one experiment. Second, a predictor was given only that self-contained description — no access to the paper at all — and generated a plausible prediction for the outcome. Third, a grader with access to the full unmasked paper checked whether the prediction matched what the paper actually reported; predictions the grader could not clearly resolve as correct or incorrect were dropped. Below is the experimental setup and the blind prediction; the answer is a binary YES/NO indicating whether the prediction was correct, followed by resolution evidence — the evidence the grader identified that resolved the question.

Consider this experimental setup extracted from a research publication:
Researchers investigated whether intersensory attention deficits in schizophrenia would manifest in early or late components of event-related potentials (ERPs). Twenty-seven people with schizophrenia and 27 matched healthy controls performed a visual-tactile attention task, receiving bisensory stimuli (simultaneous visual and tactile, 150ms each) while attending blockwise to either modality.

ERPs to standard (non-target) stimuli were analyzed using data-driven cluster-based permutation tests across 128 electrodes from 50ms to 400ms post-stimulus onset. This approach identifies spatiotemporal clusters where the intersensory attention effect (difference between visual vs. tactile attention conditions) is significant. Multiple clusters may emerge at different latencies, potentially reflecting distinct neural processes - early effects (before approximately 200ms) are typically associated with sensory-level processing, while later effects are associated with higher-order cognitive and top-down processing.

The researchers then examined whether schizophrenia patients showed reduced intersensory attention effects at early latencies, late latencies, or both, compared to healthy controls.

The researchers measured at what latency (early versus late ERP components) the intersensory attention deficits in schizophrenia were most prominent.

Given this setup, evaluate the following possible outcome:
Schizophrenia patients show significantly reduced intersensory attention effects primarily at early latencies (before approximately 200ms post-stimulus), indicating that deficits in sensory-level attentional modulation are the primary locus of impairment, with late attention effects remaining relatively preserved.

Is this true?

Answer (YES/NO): NO